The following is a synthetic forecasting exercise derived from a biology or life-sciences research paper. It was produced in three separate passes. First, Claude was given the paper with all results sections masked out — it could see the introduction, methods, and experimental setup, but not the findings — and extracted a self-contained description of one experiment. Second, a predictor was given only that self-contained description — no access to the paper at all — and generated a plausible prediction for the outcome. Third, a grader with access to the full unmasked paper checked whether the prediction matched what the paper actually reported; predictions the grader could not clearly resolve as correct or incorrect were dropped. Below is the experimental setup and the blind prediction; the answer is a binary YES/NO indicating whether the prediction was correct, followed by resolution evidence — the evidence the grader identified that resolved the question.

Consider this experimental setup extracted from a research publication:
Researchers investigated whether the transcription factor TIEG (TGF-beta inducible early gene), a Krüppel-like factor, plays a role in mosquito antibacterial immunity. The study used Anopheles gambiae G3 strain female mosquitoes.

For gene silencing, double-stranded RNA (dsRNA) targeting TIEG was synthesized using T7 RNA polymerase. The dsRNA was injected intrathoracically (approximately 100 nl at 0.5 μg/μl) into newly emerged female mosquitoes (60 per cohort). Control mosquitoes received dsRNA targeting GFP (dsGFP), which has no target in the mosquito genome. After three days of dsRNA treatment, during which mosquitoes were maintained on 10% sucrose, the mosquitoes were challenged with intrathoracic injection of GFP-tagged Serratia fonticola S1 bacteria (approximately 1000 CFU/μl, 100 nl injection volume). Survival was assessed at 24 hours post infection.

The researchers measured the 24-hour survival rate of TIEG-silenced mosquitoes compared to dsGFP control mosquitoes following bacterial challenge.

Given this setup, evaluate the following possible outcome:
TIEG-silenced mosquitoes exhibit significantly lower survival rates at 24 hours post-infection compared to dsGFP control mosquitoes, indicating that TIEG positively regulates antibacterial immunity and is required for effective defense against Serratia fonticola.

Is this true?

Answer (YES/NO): NO